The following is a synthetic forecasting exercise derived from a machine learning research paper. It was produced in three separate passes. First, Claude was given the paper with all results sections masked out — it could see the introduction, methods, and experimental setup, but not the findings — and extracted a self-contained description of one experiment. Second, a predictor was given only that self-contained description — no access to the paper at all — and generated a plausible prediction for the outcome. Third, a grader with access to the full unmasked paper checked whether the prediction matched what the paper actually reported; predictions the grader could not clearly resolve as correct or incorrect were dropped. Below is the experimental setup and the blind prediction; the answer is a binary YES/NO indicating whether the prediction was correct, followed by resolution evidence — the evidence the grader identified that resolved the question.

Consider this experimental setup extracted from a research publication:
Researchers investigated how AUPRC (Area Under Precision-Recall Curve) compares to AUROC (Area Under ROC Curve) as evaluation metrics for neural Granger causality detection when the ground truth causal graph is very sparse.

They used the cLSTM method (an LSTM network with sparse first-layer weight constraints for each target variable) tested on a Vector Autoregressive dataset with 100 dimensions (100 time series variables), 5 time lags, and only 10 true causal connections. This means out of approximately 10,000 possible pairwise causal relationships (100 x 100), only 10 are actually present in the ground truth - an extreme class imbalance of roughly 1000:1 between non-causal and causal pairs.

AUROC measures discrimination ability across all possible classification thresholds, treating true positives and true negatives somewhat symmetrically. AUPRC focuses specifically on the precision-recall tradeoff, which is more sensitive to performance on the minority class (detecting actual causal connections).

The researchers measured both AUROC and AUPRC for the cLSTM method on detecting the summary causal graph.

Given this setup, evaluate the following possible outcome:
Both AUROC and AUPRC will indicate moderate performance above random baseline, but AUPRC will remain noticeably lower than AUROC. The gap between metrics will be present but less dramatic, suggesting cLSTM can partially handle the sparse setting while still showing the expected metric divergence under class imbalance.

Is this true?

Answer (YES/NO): YES